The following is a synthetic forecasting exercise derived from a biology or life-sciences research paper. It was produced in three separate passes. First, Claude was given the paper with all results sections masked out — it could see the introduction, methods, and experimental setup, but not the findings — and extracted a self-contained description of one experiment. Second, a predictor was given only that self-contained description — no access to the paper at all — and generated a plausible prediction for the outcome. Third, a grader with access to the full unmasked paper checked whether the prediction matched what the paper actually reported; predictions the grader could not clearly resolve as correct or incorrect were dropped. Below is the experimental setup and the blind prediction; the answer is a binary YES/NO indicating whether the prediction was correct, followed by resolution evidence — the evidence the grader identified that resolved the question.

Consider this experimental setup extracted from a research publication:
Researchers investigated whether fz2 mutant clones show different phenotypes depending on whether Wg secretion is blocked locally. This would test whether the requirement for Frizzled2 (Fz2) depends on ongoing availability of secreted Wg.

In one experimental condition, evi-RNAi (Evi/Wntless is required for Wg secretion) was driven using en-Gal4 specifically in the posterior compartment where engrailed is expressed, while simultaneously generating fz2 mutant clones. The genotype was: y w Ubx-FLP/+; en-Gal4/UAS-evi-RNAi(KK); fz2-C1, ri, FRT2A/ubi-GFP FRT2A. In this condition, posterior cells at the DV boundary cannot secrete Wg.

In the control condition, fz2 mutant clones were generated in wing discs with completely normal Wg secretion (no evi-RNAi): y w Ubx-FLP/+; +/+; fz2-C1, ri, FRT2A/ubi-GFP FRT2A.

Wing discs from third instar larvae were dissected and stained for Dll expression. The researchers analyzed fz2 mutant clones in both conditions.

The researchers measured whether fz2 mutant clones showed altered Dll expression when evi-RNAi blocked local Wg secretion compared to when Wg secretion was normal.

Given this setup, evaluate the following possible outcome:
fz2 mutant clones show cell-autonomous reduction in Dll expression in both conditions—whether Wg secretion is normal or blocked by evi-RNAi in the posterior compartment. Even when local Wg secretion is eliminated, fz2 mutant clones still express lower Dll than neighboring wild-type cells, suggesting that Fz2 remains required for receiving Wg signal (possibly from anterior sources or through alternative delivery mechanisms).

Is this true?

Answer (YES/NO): NO